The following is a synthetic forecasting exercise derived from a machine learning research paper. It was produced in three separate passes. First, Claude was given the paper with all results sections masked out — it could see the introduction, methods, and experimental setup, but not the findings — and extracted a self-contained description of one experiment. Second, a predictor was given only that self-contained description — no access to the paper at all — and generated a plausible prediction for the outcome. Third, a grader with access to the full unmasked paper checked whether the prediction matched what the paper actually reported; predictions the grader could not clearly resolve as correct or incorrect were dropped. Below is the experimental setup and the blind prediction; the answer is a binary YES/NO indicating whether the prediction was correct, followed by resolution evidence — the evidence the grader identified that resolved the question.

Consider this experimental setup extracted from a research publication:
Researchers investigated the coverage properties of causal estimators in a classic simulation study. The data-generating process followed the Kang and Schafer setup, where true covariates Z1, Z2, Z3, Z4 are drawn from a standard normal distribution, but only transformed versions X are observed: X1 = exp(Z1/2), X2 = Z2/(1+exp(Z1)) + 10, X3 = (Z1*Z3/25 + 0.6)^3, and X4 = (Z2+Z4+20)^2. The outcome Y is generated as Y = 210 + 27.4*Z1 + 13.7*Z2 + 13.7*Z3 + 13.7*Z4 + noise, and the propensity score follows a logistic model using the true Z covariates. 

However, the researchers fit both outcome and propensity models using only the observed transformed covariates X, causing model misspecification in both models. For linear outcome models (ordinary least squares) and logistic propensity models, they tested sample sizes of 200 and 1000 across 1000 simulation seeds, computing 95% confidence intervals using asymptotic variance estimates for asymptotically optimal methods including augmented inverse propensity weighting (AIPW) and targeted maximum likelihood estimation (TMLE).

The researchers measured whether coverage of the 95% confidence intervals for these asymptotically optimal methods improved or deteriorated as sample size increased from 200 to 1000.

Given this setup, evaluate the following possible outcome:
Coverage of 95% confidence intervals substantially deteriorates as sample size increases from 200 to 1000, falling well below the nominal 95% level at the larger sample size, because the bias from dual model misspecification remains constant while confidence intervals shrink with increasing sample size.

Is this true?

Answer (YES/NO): YES